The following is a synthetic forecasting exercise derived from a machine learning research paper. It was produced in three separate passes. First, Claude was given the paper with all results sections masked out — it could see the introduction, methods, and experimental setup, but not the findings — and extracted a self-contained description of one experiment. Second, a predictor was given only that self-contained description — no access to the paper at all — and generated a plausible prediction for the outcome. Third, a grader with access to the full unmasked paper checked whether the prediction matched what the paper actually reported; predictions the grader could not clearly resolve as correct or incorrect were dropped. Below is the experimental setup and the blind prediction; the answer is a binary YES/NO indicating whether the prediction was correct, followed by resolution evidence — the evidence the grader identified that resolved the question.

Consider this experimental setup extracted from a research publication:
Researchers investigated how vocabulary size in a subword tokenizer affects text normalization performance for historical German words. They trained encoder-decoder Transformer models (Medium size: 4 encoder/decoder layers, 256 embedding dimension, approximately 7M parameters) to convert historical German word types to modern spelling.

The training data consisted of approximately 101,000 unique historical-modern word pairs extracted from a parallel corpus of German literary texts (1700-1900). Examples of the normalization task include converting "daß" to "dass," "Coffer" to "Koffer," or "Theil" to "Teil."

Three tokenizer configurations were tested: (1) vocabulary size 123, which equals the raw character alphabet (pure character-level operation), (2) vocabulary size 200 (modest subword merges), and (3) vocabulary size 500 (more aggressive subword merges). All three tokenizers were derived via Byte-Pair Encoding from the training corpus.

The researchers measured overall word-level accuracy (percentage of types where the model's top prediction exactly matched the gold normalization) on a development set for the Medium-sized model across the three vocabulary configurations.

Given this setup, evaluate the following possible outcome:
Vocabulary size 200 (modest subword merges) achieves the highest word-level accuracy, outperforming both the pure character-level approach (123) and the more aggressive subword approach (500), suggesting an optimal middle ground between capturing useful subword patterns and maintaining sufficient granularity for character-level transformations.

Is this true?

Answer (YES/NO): YES